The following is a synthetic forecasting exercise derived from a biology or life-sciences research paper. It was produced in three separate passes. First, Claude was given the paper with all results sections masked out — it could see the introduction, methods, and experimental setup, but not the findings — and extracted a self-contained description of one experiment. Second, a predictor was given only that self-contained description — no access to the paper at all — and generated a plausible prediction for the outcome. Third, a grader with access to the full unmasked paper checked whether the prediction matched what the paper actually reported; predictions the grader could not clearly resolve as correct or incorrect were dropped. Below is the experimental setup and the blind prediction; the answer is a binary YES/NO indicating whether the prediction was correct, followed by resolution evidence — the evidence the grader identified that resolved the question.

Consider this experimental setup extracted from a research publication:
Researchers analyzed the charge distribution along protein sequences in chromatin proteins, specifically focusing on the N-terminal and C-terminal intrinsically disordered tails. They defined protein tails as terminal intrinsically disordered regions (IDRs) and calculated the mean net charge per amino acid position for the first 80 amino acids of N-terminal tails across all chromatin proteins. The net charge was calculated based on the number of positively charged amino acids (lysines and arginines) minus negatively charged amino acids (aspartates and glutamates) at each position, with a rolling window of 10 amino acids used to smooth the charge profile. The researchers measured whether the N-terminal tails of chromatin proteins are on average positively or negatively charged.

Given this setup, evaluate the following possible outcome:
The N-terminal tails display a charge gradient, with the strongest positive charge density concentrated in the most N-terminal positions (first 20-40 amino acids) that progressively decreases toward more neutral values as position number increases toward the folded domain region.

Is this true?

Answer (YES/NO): NO